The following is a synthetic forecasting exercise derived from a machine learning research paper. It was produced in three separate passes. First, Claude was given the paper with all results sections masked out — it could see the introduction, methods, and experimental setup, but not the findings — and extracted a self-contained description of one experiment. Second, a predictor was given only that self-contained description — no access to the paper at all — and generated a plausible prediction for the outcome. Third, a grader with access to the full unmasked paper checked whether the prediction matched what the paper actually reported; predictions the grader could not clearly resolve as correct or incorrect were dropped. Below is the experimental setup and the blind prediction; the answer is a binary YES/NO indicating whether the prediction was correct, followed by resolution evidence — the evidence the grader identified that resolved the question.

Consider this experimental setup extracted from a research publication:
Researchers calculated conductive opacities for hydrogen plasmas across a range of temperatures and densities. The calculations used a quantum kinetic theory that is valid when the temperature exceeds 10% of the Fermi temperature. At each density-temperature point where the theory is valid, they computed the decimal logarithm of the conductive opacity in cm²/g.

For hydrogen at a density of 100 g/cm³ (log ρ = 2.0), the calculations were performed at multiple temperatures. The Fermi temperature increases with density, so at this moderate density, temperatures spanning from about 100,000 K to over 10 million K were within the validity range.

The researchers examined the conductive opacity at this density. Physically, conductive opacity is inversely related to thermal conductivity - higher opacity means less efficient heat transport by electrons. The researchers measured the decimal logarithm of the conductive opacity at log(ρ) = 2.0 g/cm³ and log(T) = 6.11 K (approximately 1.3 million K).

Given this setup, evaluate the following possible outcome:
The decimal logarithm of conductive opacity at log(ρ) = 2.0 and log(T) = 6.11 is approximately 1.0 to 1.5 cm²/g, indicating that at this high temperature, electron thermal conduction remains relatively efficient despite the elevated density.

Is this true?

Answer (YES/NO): YES